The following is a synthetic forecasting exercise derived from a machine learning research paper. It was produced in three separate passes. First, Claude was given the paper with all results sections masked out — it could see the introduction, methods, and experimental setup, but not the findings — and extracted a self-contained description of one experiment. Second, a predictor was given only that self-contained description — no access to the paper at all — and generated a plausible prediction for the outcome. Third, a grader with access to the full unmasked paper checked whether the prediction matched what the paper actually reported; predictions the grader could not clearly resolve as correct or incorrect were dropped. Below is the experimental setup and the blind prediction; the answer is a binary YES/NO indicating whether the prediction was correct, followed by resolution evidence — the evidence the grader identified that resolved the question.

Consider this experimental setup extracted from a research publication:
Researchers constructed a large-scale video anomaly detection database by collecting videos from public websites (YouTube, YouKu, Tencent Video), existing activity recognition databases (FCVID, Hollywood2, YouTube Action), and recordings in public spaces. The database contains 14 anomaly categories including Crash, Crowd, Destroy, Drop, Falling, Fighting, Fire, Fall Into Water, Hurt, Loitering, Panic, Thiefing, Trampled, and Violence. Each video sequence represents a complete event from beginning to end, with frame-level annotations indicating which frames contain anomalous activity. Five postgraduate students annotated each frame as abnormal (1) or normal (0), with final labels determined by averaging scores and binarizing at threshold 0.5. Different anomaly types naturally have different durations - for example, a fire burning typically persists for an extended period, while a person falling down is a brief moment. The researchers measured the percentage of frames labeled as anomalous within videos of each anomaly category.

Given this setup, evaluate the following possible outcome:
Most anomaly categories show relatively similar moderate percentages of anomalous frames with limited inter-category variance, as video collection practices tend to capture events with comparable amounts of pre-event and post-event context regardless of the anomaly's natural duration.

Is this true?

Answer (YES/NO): NO